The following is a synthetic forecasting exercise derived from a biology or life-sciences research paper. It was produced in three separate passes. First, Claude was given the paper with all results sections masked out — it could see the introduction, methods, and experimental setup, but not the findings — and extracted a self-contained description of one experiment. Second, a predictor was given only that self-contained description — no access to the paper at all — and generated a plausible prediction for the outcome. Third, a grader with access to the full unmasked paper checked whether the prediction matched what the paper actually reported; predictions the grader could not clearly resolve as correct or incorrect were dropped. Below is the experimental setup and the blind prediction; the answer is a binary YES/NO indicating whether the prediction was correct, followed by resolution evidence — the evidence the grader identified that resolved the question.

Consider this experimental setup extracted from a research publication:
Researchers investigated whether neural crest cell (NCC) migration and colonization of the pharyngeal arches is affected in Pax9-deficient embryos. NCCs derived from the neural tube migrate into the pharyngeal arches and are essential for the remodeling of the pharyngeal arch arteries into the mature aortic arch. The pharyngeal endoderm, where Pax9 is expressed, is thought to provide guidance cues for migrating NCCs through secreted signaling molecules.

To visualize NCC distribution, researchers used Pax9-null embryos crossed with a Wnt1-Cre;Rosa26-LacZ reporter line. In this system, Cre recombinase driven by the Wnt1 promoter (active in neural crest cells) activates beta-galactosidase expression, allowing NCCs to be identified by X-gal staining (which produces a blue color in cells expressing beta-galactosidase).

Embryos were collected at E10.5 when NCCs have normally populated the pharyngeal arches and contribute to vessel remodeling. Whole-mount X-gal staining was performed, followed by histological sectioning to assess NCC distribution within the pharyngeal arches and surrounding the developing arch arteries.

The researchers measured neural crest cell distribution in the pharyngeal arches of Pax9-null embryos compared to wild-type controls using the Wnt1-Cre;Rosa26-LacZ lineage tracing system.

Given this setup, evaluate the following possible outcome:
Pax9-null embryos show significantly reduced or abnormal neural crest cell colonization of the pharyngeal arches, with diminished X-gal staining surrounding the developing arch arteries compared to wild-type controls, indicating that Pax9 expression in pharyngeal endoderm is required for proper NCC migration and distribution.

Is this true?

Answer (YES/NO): NO